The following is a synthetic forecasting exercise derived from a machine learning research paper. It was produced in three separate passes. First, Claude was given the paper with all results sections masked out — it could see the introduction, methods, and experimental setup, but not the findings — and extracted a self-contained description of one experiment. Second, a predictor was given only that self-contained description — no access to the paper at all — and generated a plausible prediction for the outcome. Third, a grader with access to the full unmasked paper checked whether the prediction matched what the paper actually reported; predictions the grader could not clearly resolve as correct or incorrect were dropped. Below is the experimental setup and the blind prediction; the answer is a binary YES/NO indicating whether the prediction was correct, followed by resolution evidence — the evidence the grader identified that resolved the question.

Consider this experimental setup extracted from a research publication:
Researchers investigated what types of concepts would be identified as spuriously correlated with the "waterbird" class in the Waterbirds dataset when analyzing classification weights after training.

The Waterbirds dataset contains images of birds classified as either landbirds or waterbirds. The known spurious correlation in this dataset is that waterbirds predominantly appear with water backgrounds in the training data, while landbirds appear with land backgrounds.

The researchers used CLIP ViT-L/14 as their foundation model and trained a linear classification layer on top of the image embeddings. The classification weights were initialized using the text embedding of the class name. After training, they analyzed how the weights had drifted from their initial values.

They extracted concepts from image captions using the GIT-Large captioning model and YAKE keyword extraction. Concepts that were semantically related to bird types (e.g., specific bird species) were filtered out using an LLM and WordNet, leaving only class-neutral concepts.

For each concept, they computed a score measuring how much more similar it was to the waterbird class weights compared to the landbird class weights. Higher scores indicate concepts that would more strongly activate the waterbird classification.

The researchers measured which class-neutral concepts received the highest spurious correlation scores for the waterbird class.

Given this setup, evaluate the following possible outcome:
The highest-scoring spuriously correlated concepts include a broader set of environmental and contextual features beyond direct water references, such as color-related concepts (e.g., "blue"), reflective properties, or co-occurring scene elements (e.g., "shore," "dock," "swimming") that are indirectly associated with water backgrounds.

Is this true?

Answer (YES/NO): NO